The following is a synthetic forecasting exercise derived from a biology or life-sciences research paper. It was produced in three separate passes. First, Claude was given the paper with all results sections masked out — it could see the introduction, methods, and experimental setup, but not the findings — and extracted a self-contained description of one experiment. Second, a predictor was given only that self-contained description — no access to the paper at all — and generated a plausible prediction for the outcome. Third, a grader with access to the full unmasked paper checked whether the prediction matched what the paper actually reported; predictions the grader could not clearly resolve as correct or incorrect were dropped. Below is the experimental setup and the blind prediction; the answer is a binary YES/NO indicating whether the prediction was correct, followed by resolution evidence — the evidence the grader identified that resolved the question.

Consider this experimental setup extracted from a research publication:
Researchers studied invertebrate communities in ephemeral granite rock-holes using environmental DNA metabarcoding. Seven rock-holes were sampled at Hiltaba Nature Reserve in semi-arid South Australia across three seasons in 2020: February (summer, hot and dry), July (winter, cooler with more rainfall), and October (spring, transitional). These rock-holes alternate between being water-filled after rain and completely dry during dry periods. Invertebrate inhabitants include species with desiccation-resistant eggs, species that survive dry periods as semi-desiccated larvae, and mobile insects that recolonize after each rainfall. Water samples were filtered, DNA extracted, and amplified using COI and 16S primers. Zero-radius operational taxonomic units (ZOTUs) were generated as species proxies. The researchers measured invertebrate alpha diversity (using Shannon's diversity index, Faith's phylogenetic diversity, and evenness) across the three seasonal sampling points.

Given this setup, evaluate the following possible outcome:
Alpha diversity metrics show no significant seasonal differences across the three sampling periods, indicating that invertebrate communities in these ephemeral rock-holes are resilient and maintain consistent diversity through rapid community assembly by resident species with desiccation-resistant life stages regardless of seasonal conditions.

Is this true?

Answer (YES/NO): NO